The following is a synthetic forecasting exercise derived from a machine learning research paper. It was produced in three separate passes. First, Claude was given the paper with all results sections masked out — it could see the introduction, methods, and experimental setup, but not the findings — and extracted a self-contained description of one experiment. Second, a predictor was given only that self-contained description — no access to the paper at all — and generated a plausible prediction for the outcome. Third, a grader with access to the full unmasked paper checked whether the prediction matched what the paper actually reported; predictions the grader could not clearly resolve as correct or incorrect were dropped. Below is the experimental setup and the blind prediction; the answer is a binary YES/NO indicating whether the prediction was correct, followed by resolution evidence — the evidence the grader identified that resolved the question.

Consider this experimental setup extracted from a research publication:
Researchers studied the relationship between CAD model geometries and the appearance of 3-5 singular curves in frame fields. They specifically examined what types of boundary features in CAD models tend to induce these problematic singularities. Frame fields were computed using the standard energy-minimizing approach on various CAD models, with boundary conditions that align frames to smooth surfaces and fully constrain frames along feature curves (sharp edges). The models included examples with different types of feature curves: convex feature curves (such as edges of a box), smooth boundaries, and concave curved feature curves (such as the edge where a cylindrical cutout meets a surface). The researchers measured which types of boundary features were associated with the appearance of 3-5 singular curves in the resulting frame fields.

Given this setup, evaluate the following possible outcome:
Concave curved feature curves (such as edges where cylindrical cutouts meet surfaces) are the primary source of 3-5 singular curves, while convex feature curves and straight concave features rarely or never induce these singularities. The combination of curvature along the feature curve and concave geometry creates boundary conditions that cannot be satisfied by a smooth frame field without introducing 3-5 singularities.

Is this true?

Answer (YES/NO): YES